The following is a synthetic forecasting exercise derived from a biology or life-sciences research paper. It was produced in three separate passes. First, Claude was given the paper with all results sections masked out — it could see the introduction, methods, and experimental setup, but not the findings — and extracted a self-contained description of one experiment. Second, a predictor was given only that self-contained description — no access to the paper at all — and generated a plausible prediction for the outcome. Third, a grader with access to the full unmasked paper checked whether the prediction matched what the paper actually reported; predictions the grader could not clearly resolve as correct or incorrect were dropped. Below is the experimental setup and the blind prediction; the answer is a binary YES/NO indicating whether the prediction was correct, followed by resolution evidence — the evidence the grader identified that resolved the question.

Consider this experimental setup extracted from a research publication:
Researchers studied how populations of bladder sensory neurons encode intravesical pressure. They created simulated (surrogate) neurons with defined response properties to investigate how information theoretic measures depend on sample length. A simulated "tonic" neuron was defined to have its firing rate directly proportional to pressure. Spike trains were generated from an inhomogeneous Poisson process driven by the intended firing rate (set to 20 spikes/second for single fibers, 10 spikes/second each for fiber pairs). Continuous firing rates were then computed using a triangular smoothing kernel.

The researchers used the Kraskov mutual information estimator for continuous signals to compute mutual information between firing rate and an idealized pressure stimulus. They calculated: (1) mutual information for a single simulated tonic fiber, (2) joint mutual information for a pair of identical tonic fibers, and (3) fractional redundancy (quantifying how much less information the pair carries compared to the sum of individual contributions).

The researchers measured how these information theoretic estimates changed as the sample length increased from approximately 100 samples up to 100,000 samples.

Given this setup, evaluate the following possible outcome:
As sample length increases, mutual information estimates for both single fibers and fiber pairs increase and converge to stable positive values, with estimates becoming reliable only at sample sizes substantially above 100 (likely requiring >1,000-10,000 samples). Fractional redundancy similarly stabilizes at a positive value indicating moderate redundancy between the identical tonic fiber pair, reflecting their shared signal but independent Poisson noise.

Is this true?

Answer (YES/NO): NO